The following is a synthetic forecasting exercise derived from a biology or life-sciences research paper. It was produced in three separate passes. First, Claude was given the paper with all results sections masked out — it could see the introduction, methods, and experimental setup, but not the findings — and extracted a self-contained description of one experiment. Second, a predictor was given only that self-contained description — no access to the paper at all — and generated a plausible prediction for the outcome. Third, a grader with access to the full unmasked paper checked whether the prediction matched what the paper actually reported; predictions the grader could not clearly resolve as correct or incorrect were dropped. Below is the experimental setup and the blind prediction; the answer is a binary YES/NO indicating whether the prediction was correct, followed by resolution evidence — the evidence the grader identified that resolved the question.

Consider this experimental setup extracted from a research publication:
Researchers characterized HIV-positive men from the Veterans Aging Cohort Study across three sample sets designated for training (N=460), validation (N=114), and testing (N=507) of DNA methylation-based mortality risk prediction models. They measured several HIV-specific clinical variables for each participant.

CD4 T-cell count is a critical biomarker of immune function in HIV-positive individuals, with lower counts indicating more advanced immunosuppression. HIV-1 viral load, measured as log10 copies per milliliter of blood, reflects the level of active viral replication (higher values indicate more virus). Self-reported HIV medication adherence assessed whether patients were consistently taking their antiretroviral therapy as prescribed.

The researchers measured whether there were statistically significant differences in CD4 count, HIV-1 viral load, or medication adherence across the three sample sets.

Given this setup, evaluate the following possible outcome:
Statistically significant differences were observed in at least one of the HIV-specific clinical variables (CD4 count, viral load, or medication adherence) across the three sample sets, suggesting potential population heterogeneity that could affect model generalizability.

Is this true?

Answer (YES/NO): NO